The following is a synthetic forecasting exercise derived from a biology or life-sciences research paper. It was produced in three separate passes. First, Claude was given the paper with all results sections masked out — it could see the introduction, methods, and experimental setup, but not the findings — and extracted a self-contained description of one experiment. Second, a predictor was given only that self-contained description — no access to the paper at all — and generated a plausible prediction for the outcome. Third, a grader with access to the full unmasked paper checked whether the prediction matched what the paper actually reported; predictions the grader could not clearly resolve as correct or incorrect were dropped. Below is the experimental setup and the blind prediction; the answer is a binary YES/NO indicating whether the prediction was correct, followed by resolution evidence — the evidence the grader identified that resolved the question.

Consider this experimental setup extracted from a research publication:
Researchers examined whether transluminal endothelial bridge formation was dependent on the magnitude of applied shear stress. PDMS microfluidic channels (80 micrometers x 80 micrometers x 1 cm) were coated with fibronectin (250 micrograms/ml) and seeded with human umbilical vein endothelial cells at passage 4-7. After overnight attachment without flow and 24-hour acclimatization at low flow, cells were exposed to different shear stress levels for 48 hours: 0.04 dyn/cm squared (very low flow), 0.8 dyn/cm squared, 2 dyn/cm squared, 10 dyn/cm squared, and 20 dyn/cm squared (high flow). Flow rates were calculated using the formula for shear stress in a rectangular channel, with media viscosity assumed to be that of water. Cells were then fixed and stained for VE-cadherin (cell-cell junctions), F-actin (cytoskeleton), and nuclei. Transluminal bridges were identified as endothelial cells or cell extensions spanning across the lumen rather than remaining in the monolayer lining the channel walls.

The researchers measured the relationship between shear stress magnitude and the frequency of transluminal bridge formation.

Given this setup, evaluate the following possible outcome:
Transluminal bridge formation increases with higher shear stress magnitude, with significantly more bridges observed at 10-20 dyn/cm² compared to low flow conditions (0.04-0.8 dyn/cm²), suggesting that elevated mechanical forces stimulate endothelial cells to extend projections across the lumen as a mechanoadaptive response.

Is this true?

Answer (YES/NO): NO